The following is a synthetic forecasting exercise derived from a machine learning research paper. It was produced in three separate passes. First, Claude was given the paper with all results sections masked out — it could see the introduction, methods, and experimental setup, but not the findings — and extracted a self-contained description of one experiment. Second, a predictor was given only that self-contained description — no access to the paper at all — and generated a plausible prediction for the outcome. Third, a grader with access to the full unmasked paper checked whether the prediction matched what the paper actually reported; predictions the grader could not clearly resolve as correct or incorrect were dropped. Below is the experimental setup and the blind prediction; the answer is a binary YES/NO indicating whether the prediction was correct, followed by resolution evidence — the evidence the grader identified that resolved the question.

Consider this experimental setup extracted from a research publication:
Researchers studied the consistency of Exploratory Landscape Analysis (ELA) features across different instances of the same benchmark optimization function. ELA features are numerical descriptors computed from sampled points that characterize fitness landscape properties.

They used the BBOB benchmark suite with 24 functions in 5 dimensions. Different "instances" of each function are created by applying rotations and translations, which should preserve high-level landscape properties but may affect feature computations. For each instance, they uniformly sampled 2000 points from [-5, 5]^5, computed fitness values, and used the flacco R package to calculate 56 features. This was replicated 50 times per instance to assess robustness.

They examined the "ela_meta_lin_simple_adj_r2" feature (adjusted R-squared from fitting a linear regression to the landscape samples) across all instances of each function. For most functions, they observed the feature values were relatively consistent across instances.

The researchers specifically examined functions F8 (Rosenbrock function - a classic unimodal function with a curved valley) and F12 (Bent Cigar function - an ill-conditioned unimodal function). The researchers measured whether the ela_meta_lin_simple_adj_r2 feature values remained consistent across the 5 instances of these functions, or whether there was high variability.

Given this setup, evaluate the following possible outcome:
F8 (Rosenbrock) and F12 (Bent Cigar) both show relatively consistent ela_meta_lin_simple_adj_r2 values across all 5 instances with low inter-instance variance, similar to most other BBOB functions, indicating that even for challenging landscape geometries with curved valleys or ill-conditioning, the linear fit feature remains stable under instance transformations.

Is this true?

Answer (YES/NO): NO